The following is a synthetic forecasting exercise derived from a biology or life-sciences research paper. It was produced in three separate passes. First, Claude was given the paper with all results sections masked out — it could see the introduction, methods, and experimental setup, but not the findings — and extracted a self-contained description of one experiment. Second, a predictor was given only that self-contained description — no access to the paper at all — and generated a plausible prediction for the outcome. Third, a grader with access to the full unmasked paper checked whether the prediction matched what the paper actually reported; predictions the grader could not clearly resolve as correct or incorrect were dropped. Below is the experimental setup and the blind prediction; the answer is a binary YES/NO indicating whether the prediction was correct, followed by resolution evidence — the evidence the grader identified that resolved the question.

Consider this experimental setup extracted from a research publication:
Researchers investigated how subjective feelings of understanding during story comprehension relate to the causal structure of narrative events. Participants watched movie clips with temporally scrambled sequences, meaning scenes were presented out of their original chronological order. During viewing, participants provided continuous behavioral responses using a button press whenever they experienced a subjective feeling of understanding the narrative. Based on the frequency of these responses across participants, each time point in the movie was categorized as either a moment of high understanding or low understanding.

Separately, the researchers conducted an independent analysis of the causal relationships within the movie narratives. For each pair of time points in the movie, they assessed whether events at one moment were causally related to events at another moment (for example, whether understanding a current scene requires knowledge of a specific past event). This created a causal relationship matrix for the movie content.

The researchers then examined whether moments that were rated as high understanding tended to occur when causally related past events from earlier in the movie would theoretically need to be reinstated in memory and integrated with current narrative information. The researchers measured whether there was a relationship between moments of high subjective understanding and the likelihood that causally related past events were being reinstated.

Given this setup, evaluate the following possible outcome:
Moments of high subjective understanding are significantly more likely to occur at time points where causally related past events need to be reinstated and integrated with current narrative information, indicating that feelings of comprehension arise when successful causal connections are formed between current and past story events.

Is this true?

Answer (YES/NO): YES